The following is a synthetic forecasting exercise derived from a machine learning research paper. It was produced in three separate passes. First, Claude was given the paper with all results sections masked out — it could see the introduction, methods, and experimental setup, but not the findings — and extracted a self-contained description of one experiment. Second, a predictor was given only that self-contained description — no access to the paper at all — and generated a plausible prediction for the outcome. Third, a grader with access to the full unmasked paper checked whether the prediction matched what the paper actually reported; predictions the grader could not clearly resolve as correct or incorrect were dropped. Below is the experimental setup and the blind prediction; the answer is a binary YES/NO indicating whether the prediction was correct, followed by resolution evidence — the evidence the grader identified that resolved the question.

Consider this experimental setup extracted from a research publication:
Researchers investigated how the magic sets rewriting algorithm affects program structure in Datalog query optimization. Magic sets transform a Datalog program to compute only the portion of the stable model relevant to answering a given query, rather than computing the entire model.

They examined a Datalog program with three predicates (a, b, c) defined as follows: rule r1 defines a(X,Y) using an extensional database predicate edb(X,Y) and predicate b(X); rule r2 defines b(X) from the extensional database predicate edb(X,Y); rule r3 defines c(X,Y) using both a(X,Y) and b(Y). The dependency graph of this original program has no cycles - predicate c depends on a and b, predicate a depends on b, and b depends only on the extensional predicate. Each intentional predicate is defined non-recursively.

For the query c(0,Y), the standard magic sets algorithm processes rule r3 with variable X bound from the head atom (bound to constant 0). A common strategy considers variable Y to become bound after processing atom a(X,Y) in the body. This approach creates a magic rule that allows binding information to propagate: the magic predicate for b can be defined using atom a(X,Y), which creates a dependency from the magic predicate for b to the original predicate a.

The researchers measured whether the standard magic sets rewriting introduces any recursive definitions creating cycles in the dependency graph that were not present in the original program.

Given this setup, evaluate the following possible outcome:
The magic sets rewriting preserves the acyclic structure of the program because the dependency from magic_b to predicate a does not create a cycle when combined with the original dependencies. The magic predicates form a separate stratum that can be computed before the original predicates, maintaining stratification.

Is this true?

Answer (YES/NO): NO